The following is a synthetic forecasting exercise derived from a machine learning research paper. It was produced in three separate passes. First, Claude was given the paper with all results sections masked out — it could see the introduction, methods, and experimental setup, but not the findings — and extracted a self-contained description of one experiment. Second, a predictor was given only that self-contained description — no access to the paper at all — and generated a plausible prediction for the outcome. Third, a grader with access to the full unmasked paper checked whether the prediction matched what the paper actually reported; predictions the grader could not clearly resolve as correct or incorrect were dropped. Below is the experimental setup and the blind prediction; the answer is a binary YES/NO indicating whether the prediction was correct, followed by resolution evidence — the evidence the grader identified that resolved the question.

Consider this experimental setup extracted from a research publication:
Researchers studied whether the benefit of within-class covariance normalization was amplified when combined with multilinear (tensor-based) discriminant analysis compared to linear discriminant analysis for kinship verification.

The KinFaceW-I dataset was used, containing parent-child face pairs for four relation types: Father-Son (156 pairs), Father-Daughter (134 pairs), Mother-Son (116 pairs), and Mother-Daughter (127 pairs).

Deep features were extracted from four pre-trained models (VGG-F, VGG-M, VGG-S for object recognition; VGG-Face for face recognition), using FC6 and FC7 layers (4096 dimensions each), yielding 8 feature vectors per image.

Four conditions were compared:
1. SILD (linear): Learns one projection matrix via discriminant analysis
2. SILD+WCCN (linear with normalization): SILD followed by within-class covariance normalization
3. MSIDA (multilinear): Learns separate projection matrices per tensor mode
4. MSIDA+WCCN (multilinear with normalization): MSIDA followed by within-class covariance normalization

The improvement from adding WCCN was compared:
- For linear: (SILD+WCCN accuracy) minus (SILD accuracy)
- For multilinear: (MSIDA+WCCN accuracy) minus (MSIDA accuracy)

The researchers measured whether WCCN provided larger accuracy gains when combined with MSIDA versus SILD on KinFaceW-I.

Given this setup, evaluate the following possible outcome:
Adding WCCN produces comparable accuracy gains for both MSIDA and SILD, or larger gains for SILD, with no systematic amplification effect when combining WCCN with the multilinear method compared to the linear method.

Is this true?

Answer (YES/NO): NO